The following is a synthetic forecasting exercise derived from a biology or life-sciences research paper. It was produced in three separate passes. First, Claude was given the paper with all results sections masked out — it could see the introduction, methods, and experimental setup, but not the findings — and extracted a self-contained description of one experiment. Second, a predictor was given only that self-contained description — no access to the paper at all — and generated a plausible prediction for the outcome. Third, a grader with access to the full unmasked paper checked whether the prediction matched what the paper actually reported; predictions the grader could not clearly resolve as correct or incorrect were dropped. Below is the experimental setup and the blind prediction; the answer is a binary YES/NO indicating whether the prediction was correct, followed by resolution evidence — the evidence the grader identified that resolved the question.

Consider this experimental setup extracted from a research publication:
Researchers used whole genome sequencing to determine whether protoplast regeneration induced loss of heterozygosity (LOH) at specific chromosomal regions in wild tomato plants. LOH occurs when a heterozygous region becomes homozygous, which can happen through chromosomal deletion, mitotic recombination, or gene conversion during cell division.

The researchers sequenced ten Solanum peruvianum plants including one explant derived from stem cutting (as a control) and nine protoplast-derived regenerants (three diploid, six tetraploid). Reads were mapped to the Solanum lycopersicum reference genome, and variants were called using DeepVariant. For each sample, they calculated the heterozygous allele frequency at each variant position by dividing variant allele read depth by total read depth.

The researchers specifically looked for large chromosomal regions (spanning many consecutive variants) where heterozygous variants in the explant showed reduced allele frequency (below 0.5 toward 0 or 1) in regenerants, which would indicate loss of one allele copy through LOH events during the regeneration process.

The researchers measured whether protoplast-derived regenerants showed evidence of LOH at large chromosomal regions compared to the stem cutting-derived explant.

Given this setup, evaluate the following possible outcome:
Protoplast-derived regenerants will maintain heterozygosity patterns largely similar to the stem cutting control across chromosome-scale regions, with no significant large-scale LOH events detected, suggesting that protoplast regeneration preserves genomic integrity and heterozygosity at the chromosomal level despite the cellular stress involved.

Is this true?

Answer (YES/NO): YES